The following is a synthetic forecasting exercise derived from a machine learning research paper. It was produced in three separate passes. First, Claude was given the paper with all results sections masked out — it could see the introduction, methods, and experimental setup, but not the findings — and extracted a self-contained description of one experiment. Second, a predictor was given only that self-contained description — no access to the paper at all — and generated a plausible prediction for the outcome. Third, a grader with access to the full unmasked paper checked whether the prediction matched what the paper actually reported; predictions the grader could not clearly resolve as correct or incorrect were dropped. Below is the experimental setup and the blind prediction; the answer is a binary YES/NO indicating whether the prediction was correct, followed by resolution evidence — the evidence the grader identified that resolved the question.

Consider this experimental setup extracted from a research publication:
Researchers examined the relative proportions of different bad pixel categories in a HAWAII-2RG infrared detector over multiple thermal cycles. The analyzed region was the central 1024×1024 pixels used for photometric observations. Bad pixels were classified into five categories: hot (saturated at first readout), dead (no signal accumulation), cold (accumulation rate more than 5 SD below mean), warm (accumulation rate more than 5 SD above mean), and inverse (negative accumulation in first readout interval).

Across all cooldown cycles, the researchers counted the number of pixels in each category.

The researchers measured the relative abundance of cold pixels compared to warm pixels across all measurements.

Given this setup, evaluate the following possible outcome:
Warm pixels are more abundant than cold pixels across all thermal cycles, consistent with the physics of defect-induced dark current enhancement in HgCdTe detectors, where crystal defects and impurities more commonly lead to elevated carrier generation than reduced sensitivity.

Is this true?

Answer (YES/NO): NO